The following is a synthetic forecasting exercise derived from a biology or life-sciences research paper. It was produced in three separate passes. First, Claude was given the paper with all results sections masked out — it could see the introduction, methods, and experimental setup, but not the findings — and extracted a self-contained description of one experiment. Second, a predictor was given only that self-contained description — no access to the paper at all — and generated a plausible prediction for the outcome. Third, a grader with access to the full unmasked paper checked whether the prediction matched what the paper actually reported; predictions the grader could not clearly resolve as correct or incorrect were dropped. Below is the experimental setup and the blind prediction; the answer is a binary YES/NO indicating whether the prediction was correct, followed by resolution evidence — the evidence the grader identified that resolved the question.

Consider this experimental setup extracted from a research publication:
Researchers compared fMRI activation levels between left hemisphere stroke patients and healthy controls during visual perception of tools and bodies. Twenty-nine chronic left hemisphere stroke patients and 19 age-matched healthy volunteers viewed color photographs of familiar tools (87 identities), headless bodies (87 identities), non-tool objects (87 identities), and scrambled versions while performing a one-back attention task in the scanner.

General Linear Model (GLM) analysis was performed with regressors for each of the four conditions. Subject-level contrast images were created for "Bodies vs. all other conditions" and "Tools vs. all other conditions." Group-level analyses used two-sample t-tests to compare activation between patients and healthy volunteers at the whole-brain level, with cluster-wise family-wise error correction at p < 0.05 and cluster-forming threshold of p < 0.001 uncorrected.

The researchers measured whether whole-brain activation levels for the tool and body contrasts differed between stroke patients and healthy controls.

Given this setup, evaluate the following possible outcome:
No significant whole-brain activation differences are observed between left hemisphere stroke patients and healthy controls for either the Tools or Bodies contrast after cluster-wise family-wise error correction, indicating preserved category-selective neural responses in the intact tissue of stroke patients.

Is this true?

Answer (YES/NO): YES